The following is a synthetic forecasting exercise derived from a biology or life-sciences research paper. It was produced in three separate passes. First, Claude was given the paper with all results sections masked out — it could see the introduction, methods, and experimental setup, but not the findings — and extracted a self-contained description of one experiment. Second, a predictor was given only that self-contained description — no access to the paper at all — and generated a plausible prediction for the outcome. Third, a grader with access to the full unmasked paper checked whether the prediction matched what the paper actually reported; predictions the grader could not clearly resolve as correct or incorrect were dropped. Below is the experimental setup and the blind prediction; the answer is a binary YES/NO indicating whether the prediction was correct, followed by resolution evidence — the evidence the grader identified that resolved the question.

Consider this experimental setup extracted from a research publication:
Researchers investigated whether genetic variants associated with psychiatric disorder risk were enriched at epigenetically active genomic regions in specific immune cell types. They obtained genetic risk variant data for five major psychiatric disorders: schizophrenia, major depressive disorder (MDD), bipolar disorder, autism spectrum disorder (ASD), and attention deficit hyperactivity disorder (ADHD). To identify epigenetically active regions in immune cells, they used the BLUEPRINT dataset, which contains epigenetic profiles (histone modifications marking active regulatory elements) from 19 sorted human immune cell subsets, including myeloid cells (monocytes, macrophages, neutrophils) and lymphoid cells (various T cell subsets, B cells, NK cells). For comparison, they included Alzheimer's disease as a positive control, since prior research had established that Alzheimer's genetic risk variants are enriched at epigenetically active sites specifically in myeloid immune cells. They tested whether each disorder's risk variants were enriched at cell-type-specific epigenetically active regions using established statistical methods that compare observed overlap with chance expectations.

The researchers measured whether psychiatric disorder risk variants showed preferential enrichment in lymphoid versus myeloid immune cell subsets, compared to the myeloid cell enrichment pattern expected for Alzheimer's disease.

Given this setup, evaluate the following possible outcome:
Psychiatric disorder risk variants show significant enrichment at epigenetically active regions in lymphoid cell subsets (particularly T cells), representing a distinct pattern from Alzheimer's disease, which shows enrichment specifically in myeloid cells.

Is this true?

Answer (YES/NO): YES